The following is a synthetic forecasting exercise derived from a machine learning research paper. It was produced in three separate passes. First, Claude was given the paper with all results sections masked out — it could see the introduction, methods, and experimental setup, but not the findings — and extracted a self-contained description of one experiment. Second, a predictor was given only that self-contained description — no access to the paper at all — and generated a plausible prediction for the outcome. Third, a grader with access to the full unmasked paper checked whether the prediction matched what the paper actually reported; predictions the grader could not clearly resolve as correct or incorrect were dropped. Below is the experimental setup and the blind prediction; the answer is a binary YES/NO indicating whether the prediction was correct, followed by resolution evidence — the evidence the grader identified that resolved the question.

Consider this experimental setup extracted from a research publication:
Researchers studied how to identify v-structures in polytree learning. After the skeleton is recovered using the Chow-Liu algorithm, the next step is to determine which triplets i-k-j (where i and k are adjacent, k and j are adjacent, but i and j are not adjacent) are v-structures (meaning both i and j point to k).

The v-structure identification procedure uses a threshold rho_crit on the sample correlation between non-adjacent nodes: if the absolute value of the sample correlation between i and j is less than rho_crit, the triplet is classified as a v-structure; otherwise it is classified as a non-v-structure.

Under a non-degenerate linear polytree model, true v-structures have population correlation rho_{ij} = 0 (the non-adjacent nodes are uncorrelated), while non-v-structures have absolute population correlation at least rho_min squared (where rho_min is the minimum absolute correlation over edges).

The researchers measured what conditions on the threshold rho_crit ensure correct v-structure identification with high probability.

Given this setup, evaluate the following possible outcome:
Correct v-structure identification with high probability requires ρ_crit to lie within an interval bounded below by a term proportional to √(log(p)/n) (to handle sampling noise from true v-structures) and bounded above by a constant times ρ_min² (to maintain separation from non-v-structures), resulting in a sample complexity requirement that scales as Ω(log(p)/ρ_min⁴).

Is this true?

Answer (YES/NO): NO